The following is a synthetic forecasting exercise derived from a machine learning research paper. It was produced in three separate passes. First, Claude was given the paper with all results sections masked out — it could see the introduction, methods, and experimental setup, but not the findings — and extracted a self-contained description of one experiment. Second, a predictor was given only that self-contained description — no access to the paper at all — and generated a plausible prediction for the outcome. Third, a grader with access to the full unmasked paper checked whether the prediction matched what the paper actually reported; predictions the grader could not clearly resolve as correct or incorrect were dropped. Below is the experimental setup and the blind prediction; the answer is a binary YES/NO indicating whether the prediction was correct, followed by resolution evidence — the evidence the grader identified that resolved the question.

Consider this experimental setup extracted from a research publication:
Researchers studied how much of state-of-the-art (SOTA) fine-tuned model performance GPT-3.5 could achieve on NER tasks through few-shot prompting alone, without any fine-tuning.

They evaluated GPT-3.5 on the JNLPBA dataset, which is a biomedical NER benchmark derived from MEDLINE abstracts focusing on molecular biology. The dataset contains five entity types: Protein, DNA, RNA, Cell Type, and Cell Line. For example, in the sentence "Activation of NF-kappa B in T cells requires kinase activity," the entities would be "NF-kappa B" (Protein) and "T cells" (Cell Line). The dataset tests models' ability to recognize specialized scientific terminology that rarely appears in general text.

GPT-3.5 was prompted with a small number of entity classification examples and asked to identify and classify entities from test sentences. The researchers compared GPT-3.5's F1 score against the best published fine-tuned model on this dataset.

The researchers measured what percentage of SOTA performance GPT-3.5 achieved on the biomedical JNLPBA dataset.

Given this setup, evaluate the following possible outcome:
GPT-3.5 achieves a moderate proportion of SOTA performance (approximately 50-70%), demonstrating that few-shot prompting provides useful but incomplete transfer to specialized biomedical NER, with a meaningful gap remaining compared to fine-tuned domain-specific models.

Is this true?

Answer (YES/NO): YES